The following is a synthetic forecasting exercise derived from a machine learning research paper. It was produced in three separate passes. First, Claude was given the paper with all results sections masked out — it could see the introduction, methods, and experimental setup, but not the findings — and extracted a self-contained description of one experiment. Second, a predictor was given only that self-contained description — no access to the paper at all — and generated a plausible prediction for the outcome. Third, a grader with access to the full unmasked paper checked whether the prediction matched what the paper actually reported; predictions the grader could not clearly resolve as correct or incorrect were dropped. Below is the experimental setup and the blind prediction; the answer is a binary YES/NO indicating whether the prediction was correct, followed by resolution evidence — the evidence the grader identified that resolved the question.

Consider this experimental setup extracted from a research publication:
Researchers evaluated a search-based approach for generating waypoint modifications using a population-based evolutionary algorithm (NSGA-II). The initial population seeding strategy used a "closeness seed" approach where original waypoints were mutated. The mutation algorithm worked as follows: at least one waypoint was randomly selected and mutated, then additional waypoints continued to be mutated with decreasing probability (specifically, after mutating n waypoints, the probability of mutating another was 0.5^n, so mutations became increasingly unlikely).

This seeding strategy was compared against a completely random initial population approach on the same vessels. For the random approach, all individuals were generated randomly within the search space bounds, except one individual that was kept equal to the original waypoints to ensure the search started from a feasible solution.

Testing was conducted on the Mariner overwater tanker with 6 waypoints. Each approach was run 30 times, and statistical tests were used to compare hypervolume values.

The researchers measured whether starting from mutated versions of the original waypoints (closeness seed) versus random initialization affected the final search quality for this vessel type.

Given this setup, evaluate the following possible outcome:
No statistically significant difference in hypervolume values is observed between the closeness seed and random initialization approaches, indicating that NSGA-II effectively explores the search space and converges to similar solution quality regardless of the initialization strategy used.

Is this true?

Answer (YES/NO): YES